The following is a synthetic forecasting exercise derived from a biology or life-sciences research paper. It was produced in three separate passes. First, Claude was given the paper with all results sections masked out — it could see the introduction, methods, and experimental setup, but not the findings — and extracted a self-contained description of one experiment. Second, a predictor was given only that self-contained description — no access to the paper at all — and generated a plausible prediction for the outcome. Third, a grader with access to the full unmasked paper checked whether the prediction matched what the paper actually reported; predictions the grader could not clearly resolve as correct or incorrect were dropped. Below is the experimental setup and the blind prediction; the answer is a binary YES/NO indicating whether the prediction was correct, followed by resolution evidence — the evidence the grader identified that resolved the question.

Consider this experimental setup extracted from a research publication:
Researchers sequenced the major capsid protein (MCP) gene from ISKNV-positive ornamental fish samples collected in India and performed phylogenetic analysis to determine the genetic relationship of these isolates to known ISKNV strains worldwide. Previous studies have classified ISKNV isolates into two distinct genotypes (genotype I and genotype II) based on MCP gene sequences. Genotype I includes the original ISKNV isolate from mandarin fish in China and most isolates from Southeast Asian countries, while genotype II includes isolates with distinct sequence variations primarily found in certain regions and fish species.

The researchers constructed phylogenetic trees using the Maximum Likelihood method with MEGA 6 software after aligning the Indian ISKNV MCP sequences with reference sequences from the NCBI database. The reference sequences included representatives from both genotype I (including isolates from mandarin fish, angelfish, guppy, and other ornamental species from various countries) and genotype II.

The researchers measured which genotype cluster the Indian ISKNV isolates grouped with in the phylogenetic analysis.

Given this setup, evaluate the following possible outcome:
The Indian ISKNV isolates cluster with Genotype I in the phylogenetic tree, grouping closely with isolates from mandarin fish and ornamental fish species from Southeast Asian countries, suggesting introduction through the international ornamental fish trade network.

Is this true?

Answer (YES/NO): YES